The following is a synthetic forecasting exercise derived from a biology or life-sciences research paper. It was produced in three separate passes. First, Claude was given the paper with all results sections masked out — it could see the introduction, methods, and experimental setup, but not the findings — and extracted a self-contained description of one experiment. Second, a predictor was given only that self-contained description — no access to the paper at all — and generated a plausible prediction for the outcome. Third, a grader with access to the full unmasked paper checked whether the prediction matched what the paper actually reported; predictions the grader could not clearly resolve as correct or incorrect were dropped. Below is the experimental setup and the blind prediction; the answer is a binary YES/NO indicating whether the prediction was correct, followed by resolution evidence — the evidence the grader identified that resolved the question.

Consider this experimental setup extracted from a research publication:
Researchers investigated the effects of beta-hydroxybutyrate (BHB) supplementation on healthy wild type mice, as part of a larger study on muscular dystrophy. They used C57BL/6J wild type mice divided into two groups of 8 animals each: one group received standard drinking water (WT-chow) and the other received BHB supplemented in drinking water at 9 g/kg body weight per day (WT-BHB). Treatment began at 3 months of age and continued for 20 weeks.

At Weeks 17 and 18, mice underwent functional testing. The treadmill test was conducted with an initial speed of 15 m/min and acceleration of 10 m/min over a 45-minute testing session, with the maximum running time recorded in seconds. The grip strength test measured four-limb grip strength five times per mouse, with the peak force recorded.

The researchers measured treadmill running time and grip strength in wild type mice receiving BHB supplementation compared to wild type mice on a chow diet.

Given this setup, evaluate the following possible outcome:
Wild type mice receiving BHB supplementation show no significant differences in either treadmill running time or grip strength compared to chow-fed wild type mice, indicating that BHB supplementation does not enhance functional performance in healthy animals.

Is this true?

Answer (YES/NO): YES